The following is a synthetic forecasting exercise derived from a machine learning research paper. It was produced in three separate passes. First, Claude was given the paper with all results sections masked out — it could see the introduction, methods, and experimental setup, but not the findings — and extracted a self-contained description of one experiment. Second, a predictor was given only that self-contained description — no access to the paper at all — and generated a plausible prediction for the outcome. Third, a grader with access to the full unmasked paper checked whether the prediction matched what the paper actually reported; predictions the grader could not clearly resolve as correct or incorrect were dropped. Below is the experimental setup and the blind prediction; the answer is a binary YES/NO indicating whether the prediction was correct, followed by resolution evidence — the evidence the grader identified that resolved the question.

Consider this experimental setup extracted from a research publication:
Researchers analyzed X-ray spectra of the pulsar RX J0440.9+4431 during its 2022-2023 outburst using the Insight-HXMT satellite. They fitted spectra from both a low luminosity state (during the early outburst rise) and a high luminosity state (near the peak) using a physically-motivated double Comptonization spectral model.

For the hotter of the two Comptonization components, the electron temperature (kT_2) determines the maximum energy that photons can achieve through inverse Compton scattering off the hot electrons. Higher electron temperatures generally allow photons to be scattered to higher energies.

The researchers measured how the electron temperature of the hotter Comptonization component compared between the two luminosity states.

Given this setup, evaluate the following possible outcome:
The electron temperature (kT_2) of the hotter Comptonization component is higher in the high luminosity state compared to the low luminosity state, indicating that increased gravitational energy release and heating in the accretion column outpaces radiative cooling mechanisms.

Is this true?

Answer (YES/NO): NO